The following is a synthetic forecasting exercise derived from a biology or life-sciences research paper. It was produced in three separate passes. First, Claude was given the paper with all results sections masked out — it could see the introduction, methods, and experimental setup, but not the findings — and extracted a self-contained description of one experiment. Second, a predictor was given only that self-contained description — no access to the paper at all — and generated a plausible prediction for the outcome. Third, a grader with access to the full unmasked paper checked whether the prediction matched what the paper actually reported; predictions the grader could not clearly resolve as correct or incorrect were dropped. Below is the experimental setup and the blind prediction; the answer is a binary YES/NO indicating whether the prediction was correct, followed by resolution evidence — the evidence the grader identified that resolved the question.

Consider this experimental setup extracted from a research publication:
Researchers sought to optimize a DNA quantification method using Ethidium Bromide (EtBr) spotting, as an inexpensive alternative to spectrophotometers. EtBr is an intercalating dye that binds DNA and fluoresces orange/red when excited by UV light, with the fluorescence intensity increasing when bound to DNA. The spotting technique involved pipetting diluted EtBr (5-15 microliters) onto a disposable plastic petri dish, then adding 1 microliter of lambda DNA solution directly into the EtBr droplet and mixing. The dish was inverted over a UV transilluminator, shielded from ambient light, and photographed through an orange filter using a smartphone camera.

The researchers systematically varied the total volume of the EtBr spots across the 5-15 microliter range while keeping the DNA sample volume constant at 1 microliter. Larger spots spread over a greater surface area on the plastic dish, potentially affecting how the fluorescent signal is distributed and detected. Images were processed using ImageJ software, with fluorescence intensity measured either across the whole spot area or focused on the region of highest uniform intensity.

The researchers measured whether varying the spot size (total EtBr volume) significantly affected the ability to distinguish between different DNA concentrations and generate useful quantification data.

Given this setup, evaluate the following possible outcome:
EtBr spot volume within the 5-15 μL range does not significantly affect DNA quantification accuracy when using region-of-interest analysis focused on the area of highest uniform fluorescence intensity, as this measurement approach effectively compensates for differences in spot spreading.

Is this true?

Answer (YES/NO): NO